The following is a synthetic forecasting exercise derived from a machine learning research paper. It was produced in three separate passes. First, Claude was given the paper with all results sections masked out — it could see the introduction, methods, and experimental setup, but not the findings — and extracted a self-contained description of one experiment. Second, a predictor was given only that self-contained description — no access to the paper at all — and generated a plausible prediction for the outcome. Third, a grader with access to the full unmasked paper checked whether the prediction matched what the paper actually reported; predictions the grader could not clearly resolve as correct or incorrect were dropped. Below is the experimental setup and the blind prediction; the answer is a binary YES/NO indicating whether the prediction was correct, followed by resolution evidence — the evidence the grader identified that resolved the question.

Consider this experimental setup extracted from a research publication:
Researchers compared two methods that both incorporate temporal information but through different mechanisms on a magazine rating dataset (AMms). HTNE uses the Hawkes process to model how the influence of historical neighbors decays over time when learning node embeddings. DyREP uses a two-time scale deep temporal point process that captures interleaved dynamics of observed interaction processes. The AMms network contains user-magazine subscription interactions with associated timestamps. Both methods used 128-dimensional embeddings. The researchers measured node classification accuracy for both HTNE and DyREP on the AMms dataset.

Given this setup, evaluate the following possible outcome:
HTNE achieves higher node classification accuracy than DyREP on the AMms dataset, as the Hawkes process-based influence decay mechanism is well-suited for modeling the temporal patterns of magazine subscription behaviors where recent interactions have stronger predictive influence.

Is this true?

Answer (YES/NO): YES